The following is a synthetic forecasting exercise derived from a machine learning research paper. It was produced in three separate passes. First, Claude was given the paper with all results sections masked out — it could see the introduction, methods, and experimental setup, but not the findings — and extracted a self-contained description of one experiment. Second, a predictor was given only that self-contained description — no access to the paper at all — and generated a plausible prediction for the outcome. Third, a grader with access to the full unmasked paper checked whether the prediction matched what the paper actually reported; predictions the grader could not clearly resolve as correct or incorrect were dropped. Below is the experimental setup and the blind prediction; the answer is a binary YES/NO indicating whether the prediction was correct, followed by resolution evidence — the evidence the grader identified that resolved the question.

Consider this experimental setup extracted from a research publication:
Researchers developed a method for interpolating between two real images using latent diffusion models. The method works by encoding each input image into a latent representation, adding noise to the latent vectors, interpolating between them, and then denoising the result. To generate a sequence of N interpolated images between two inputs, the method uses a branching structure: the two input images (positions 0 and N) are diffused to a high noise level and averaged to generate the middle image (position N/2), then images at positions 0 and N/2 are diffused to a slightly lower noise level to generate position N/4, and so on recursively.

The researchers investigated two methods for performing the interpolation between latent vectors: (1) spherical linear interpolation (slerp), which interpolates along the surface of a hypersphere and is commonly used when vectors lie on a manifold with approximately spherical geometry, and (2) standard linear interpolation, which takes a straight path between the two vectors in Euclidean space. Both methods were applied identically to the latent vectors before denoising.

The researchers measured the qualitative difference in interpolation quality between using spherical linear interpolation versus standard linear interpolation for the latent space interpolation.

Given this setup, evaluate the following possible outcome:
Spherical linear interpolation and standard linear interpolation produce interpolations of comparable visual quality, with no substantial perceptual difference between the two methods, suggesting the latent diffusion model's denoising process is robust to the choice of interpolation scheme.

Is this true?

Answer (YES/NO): YES